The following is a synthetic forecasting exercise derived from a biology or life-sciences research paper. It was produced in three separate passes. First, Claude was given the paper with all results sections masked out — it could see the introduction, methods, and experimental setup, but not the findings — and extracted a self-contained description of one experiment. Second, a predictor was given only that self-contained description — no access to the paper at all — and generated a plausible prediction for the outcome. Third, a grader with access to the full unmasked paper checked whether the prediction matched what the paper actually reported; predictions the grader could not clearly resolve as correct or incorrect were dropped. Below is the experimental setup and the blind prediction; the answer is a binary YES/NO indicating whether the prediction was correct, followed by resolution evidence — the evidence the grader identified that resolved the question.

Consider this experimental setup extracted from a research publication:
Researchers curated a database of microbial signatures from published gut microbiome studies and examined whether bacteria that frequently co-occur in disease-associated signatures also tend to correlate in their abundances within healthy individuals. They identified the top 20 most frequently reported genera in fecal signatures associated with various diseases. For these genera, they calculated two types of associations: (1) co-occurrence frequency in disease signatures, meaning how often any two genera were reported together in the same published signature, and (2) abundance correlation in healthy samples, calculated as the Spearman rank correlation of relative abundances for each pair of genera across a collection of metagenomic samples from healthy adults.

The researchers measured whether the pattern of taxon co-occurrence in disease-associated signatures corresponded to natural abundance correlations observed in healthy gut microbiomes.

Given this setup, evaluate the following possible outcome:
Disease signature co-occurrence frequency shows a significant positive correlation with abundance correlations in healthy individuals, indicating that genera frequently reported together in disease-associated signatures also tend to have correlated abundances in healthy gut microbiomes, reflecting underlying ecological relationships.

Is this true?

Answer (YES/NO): YES